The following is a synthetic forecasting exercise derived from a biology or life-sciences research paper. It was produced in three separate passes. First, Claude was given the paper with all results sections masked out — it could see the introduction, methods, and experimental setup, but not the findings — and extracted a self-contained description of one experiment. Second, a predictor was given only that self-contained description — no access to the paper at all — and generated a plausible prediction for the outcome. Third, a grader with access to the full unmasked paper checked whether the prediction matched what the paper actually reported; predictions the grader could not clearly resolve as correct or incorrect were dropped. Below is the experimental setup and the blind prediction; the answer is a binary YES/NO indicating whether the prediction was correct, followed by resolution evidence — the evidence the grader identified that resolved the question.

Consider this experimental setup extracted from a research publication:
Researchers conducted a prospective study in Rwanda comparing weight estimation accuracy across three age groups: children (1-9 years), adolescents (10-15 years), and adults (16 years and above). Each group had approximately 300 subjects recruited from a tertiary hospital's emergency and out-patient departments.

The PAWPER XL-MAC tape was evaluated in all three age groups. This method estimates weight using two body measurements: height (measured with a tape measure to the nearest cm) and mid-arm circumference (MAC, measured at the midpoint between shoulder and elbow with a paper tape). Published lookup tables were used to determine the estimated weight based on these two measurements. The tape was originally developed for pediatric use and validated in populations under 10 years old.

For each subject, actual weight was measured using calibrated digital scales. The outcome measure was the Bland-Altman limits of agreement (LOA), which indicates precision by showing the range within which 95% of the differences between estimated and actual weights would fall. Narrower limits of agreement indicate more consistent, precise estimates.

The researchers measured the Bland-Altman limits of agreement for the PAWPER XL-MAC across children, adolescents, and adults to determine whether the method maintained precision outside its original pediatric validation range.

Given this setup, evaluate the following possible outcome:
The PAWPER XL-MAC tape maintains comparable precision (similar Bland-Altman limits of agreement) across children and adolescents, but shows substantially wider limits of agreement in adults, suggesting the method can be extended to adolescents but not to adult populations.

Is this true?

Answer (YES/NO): NO